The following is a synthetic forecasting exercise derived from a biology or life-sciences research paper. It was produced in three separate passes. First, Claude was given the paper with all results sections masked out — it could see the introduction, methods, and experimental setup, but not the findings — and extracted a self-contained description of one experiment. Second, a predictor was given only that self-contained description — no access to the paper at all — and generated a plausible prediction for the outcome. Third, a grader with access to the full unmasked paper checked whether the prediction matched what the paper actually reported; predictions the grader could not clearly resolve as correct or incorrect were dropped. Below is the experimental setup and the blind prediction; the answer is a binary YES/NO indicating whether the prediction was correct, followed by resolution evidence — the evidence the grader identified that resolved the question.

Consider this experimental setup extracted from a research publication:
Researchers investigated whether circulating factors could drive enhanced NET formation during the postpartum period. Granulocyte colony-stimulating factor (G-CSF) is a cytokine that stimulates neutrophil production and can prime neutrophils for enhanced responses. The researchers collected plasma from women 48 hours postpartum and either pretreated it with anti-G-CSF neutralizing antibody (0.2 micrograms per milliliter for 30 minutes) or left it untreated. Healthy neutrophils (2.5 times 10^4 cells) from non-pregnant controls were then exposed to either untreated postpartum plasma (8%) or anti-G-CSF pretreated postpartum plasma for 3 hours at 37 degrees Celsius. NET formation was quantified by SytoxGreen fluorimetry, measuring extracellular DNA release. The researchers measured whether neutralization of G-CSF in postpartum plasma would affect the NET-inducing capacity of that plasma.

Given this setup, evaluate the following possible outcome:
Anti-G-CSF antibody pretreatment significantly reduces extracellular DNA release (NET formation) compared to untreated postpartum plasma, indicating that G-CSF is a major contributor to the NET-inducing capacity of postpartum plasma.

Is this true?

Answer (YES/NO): NO